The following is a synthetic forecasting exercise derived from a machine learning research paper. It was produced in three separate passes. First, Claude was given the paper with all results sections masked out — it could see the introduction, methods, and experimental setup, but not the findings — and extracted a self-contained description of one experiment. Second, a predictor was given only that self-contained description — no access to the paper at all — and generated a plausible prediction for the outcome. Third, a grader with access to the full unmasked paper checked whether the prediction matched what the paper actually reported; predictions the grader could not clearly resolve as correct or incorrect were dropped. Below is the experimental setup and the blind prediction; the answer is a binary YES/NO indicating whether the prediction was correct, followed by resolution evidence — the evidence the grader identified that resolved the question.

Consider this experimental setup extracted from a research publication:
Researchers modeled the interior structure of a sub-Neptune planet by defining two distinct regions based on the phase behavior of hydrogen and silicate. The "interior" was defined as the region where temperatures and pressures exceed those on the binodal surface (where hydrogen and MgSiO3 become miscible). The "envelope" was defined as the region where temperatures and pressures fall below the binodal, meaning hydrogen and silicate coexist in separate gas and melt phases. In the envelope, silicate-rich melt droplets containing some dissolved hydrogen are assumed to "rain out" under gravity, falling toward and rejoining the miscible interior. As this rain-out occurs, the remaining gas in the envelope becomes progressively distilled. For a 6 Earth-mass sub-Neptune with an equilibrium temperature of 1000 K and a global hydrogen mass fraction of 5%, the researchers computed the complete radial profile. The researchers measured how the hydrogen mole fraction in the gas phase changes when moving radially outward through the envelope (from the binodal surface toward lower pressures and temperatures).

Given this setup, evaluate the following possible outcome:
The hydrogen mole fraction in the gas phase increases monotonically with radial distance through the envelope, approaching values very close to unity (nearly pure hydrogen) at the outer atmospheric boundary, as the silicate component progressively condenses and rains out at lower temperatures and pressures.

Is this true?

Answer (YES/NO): YES